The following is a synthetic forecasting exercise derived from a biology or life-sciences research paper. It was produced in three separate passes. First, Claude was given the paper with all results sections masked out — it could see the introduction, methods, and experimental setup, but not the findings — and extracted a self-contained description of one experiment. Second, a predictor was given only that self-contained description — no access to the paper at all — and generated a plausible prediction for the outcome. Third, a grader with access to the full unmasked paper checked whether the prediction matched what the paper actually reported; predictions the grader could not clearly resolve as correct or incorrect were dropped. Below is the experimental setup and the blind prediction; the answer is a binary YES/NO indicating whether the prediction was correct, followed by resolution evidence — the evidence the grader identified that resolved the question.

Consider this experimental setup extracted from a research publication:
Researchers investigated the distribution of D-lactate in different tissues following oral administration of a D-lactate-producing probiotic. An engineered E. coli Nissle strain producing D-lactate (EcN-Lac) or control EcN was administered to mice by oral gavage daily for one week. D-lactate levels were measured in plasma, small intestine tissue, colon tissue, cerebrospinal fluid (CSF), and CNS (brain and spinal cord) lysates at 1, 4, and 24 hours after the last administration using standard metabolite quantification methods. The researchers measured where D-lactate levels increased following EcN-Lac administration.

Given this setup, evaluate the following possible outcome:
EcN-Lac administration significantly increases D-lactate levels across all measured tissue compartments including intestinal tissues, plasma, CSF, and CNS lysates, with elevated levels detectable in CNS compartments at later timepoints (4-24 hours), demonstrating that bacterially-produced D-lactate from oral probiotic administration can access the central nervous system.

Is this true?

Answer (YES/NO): NO